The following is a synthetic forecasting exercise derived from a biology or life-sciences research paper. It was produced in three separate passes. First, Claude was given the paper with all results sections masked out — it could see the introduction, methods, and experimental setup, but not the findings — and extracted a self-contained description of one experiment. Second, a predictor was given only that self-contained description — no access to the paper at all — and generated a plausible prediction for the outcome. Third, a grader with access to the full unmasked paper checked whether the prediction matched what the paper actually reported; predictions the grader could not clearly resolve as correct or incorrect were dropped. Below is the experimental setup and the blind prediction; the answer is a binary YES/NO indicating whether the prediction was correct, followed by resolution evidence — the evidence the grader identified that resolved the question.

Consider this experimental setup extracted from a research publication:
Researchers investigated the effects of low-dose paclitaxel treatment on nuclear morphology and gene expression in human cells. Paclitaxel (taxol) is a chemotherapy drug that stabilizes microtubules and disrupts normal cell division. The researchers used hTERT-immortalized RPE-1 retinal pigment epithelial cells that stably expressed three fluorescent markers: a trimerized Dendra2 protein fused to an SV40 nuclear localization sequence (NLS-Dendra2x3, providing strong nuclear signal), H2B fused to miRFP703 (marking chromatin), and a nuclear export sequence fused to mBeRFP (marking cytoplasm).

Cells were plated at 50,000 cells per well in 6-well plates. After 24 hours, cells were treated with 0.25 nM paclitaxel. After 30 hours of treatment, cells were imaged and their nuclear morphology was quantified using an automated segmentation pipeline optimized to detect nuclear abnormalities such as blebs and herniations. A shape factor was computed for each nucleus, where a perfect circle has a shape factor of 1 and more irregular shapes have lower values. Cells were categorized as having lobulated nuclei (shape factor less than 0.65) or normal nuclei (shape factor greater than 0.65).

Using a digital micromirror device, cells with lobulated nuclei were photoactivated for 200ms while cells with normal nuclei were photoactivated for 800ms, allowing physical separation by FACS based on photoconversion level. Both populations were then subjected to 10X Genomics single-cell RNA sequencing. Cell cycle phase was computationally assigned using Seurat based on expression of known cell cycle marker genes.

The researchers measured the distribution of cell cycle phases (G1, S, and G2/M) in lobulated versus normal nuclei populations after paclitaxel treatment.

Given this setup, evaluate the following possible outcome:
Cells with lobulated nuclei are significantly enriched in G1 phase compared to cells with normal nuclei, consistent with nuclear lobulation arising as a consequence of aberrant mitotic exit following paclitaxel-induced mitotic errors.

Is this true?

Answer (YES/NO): YES